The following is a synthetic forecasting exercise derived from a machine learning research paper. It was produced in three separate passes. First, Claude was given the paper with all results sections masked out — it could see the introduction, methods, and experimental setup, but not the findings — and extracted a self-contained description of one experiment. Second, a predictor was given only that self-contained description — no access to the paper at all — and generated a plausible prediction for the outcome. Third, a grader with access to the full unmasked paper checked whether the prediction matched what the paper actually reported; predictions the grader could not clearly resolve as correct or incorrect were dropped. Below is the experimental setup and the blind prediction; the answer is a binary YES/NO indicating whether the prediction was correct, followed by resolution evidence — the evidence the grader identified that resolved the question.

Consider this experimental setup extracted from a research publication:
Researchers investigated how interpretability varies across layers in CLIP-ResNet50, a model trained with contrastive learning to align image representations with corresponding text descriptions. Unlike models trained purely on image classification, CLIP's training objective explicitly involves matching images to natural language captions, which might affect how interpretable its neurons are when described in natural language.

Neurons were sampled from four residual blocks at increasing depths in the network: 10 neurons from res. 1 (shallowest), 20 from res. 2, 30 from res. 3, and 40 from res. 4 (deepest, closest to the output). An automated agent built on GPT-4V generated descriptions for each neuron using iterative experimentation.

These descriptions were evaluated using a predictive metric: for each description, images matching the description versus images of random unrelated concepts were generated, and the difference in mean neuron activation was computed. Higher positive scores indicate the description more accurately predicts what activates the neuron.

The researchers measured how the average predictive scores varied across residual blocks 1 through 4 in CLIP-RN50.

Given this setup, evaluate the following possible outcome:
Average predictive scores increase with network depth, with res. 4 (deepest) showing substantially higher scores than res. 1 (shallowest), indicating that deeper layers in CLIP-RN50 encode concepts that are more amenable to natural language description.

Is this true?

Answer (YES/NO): YES